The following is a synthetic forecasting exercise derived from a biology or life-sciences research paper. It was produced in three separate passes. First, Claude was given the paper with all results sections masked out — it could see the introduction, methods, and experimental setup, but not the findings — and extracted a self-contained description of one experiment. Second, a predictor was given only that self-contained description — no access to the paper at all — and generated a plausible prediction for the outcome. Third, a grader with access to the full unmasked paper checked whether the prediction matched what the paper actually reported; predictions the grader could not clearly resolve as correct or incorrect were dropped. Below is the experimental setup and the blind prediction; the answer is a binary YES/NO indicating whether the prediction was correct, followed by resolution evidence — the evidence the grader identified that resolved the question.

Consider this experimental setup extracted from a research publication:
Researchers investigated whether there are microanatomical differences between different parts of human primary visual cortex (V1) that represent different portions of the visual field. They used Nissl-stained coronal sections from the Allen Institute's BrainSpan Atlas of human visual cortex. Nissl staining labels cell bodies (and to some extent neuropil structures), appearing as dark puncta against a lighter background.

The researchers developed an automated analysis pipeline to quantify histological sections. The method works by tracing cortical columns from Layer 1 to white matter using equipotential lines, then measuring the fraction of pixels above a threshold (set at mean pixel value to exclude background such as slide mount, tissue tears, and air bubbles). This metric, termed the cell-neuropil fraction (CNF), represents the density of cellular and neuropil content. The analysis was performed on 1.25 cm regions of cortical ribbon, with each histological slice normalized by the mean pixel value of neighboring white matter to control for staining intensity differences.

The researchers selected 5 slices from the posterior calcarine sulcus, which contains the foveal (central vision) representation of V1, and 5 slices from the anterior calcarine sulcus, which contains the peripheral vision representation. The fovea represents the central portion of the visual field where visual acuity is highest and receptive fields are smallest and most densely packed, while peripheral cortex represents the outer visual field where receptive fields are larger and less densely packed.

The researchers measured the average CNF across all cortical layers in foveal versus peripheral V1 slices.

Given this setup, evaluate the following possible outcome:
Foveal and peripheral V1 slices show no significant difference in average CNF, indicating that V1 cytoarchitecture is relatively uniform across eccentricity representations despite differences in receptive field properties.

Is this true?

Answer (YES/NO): NO